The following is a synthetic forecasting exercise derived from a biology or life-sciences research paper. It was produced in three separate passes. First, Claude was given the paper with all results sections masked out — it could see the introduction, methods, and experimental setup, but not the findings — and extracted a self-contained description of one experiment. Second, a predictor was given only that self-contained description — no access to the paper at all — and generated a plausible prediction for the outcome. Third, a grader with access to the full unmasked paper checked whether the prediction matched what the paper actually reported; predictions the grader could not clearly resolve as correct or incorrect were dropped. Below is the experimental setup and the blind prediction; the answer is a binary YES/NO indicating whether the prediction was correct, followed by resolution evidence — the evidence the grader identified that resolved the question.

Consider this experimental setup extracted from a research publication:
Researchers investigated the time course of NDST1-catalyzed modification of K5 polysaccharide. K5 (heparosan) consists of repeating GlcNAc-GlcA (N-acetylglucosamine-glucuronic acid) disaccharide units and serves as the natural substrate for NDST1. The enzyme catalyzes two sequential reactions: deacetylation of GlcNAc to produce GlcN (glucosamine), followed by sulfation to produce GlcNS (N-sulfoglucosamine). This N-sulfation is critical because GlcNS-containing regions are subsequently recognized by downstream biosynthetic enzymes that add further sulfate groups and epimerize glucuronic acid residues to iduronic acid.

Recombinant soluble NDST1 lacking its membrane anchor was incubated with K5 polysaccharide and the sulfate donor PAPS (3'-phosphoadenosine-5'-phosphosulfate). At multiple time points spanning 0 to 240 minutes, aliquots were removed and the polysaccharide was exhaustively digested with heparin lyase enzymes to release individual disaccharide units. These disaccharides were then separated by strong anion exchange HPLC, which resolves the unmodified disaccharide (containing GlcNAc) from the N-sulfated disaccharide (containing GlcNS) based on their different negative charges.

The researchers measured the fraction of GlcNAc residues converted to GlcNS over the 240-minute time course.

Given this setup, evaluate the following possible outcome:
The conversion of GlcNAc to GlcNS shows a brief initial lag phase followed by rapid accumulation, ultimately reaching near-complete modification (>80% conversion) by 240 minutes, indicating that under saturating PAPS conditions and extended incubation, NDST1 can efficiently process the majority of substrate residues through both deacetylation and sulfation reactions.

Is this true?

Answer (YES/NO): YES